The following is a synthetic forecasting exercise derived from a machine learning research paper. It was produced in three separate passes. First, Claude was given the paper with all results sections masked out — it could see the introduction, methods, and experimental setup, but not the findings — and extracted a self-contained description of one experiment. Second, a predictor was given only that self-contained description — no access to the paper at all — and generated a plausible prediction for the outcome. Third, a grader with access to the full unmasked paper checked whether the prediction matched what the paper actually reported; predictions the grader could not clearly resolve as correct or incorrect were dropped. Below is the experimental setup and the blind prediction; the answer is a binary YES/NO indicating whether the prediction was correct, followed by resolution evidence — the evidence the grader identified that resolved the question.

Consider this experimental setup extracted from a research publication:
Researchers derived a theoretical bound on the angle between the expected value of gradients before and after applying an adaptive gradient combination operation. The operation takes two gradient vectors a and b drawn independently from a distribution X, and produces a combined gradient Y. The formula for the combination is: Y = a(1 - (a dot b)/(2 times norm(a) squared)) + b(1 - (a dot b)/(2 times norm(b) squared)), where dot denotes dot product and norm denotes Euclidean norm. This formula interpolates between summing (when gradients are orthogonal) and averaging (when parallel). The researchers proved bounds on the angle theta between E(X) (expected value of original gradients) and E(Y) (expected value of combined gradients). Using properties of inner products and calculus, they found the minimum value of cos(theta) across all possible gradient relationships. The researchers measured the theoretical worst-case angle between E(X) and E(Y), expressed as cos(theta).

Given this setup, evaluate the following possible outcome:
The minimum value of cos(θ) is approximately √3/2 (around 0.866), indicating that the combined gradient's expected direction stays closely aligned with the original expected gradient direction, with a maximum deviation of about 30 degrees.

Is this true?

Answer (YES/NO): NO